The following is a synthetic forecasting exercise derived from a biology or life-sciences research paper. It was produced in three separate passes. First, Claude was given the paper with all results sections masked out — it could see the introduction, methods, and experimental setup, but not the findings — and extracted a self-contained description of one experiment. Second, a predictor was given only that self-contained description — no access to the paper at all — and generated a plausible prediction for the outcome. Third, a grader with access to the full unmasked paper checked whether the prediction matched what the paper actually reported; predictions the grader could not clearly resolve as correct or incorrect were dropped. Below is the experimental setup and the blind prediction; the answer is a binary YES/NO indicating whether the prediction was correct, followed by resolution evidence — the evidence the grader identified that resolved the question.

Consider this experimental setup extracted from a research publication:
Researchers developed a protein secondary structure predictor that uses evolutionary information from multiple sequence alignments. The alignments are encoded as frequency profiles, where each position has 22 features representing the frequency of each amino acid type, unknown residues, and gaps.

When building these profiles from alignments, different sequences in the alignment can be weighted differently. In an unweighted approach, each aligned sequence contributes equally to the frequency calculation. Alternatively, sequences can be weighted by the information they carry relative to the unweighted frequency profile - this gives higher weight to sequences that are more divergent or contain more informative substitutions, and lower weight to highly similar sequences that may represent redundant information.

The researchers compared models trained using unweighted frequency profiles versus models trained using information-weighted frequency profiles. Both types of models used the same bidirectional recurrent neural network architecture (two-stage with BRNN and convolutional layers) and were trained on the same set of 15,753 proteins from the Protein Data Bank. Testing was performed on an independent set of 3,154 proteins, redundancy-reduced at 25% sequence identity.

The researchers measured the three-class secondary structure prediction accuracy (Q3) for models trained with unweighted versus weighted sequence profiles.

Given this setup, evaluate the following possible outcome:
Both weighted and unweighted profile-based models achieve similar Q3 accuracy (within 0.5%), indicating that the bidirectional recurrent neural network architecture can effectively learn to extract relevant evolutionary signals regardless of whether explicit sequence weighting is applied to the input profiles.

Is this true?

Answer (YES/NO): NO